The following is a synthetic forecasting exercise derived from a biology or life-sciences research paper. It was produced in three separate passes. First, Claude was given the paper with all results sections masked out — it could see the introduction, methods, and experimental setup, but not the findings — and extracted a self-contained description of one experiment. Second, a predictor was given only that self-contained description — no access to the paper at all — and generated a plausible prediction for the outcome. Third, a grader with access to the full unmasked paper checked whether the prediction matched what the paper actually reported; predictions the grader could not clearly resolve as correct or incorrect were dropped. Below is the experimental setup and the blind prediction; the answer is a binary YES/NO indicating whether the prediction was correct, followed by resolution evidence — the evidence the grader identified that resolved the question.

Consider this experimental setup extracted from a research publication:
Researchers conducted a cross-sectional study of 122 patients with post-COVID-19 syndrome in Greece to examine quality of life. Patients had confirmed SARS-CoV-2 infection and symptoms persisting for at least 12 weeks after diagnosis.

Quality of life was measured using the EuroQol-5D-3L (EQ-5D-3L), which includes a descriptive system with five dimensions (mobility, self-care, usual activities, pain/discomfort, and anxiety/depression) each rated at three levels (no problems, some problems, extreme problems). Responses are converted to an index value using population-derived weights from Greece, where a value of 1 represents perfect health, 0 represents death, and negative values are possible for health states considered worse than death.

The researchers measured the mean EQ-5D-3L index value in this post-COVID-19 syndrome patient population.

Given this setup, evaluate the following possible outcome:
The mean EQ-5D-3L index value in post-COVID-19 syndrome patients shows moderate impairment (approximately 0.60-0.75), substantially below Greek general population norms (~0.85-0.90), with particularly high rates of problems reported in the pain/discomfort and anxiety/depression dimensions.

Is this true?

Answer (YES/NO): NO